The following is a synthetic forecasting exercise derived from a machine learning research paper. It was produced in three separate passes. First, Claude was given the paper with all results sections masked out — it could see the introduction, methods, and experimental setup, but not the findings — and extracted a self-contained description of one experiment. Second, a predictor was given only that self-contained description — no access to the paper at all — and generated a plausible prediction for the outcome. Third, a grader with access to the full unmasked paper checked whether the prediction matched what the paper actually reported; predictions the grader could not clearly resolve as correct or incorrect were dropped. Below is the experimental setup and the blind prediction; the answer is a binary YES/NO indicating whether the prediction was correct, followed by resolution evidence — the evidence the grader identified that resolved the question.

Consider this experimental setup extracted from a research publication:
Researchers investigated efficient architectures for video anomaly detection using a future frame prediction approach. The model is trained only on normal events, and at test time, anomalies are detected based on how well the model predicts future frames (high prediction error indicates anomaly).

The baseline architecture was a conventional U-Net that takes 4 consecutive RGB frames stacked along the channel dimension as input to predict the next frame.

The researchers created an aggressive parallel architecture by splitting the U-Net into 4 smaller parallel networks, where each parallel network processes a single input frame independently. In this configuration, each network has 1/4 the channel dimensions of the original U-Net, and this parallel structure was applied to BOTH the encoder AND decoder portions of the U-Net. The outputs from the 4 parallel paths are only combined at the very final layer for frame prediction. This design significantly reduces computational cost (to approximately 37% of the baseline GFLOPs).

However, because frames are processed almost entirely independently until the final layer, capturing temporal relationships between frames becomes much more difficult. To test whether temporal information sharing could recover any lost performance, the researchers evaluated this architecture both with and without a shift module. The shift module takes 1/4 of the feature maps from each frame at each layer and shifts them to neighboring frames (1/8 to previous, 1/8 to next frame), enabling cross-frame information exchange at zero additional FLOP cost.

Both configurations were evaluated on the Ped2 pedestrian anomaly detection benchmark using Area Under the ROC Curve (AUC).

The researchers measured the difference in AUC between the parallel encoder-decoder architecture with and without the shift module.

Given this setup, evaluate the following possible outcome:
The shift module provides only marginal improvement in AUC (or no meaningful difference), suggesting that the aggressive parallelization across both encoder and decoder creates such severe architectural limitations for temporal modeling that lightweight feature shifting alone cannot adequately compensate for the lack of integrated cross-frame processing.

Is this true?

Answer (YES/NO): NO